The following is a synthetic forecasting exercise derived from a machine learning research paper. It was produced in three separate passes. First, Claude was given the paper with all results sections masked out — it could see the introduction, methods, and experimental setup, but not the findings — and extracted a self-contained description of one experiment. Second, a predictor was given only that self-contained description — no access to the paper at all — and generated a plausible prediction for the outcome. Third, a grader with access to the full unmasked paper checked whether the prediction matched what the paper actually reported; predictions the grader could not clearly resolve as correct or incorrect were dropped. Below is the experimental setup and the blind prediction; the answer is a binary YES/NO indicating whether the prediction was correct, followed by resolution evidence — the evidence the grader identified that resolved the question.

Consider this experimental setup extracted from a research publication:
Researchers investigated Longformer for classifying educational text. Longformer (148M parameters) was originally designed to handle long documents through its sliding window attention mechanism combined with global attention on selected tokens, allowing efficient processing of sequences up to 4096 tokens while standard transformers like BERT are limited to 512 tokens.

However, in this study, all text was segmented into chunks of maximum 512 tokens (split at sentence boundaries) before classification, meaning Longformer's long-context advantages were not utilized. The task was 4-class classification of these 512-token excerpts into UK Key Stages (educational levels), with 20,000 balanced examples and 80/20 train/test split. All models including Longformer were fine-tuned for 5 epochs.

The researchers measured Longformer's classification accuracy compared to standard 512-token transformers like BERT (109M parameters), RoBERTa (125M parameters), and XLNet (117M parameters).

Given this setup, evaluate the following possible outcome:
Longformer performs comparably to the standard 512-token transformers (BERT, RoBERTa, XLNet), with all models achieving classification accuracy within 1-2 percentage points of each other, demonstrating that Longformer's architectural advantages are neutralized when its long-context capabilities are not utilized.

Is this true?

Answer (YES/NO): YES